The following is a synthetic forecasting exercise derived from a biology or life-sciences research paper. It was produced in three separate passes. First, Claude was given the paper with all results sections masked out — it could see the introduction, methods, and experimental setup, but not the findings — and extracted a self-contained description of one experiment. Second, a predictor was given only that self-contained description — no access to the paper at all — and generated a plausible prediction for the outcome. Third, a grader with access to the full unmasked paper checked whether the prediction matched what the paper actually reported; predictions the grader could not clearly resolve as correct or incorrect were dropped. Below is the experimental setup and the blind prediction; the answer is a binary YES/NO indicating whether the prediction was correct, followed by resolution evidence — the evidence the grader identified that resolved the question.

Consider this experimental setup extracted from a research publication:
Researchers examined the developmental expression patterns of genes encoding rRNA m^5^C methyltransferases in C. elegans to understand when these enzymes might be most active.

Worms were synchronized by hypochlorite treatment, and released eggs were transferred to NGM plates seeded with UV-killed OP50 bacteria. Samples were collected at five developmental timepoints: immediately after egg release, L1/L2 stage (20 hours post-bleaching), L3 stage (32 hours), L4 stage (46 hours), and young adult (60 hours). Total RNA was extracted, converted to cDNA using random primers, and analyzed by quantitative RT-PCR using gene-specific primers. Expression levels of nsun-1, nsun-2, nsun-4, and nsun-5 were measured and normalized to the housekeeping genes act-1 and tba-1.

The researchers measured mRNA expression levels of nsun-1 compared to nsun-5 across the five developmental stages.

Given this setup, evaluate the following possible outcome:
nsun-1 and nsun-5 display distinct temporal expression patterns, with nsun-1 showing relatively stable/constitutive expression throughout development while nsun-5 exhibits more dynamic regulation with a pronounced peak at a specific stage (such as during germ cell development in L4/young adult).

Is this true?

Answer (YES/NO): NO